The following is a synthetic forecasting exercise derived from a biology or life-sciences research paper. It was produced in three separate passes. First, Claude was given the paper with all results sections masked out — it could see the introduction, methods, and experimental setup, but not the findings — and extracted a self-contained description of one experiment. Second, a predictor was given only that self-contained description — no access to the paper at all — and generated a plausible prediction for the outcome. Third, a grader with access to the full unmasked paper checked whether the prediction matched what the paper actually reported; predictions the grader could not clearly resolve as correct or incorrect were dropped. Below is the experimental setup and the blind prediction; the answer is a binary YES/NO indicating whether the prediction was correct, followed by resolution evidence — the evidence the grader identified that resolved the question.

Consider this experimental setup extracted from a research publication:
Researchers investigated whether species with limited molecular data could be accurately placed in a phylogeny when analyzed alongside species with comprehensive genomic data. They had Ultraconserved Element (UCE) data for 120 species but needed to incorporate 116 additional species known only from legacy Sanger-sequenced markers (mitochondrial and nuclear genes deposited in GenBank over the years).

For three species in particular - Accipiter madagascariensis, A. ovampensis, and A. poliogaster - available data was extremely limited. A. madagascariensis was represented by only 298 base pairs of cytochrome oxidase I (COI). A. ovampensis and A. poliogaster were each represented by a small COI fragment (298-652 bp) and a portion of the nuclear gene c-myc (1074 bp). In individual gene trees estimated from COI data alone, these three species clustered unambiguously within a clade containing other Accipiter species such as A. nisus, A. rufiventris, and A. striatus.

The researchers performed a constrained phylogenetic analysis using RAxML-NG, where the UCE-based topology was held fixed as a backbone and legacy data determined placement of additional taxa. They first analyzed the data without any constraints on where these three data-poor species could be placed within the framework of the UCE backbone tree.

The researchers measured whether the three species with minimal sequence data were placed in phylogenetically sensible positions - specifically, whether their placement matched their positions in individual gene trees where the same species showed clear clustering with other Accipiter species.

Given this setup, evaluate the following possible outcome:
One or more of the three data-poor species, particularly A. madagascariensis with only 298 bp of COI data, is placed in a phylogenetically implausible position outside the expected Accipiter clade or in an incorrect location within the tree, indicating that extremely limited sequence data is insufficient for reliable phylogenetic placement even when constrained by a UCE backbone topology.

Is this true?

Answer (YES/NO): YES